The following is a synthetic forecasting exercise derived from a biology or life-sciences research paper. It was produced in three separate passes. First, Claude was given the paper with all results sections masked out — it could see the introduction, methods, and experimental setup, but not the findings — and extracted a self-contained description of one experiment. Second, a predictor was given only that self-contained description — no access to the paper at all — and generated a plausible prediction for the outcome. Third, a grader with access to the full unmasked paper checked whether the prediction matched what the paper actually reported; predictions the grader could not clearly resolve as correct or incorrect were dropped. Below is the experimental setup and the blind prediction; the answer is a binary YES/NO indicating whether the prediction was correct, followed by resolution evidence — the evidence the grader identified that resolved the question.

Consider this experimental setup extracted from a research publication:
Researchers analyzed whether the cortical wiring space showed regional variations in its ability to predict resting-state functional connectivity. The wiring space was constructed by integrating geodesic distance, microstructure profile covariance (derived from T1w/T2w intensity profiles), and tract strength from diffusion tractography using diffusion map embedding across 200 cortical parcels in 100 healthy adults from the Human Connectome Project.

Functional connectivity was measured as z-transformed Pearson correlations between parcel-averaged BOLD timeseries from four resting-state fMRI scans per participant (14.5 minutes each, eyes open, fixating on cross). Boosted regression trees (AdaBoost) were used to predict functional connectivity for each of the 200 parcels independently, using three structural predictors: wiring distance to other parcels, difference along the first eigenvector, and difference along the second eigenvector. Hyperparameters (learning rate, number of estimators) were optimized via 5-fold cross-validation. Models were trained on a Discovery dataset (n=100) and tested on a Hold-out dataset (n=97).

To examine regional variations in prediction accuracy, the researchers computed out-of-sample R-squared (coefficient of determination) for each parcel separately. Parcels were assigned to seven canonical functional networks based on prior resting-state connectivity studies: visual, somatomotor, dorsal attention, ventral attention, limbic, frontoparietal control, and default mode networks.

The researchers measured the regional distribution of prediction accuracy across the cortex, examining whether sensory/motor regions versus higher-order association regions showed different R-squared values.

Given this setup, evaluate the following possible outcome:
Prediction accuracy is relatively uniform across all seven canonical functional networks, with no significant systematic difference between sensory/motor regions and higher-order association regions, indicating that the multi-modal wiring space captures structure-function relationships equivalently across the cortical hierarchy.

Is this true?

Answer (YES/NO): NO